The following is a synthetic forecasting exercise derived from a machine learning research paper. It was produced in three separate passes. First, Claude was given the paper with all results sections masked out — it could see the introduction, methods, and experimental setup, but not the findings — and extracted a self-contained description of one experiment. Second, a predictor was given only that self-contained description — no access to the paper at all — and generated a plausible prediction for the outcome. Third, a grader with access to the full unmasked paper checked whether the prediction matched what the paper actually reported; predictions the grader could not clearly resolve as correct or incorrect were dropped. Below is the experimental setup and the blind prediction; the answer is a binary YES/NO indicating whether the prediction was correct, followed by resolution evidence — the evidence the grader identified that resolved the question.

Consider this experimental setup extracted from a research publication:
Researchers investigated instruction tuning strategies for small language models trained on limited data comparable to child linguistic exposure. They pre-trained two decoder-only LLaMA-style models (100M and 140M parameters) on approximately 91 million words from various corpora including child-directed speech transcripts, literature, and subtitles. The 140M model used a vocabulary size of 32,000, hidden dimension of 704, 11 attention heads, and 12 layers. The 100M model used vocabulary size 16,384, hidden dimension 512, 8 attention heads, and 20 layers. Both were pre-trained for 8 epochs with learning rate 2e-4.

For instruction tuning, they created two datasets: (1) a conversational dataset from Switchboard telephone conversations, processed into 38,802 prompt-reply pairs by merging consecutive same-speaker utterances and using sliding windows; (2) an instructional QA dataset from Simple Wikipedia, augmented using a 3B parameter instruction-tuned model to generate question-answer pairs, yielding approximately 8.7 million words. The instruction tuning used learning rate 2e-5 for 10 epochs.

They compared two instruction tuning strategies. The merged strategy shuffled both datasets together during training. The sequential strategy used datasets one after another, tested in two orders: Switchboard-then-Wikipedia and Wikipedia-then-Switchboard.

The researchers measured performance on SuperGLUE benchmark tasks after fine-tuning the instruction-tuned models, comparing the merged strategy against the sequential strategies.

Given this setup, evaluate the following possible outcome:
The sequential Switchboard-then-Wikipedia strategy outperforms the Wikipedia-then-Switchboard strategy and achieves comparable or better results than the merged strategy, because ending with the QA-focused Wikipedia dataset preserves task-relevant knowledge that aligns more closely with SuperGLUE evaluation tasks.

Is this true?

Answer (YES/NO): YES